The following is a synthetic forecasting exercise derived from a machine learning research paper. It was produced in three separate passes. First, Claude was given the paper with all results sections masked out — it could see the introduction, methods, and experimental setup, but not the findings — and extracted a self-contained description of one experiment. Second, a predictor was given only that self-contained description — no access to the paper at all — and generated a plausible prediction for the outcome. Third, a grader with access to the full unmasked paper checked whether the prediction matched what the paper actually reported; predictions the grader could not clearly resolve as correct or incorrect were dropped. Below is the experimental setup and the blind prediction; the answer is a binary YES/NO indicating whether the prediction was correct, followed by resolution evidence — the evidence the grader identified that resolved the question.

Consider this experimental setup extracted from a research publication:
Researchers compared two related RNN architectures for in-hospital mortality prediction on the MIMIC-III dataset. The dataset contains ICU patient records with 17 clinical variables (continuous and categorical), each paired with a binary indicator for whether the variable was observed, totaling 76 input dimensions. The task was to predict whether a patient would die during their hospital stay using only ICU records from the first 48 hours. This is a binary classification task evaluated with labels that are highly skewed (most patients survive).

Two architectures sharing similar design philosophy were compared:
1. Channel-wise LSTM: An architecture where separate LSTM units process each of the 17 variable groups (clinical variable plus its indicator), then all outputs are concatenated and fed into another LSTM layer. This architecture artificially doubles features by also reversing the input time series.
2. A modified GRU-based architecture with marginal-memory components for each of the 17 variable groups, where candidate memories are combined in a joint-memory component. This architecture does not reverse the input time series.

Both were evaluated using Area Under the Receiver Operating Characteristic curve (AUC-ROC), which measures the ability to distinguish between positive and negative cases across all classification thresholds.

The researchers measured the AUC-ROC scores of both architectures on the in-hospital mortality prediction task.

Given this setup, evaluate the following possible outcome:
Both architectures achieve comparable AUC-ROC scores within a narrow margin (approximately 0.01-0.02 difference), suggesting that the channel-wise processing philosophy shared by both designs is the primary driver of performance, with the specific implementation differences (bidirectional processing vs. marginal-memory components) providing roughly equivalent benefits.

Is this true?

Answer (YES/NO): NO